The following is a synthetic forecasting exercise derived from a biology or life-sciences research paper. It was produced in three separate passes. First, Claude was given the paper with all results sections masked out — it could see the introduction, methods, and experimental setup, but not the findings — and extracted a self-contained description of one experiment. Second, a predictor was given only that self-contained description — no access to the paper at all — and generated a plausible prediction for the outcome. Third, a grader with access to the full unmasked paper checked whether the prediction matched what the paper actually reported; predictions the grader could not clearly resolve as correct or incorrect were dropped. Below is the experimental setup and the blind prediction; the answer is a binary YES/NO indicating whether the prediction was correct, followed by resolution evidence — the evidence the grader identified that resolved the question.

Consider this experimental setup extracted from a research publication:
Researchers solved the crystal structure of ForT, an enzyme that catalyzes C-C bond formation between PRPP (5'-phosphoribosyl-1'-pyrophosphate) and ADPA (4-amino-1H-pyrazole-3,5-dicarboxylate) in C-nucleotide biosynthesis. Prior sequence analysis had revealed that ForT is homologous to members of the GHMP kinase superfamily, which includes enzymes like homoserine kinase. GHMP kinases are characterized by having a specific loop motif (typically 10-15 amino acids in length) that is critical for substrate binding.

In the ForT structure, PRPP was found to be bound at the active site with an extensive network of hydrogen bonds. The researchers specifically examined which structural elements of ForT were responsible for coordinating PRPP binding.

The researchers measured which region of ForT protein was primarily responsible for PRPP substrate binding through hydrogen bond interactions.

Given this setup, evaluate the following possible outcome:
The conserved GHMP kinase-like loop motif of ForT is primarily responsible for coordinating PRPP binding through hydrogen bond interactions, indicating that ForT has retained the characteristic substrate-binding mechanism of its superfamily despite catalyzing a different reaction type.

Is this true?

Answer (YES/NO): YES